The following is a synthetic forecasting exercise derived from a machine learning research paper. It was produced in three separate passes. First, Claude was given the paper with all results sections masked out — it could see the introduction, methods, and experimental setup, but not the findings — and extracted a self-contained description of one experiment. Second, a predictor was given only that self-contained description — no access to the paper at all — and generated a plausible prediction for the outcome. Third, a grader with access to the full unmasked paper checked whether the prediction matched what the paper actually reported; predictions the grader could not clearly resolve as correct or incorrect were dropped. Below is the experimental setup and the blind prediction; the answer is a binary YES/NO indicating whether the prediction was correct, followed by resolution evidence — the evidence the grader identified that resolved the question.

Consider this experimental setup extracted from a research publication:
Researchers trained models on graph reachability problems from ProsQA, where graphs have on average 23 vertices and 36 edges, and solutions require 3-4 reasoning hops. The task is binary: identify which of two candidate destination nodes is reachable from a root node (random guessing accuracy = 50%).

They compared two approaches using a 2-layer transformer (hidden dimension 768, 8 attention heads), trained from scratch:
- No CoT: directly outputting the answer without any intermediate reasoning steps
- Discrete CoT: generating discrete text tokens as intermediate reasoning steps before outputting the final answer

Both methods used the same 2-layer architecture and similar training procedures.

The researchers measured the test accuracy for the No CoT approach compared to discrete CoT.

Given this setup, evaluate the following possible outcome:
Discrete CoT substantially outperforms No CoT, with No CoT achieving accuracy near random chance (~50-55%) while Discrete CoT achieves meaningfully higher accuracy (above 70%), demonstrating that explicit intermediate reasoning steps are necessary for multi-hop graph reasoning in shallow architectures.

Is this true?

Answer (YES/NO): NO